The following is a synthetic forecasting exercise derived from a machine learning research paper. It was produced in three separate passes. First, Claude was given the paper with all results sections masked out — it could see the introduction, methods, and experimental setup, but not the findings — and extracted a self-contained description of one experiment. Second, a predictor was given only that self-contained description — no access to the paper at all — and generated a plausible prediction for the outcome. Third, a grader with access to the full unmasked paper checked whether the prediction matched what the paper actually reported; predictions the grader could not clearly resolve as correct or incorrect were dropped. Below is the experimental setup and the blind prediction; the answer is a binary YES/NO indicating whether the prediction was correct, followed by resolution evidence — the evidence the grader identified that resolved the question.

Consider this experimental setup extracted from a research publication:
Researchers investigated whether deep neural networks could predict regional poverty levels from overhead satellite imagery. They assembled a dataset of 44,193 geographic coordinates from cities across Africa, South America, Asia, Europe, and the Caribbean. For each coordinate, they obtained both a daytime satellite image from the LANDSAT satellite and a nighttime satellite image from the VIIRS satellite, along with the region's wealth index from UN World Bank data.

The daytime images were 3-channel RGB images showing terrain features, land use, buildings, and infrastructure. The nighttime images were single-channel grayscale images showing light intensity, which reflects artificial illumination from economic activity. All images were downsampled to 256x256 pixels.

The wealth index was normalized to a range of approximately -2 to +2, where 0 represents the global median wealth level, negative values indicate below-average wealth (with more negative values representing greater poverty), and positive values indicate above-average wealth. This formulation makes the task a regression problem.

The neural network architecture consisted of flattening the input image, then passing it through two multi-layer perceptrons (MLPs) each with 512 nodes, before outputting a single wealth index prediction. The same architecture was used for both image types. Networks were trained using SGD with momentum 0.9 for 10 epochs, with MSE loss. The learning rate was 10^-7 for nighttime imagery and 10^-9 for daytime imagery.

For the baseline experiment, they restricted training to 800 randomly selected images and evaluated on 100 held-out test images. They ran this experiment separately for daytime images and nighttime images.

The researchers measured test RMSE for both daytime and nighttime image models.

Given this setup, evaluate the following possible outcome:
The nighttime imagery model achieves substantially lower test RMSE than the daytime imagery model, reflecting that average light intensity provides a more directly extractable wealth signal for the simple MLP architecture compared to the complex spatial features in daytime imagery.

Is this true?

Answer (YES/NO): YES